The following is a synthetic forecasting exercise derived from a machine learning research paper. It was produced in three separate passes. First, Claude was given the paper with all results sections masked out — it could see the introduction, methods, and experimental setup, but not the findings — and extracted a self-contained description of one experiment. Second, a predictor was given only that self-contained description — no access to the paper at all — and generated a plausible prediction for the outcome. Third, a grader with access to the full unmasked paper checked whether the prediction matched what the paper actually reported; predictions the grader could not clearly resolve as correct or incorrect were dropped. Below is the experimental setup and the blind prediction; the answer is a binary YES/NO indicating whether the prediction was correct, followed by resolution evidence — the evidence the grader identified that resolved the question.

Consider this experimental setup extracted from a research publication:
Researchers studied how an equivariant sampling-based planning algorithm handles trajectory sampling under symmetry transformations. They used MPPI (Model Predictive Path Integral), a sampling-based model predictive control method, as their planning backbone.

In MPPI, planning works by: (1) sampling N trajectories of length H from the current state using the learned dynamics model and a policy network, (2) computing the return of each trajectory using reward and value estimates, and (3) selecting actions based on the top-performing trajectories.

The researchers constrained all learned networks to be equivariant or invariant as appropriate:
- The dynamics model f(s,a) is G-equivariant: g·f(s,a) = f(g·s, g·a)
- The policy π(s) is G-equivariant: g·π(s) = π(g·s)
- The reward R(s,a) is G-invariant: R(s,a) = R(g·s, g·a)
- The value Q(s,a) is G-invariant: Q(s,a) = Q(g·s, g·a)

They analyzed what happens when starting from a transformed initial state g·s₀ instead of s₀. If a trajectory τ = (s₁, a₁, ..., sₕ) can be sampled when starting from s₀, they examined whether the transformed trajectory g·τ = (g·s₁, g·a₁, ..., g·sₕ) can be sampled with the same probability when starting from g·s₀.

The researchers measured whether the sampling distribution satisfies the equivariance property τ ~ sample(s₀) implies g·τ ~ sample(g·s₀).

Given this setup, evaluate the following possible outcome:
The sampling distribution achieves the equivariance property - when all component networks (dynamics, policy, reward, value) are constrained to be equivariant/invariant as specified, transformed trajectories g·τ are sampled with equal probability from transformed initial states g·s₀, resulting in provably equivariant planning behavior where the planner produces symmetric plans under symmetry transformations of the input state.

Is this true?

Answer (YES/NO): YES